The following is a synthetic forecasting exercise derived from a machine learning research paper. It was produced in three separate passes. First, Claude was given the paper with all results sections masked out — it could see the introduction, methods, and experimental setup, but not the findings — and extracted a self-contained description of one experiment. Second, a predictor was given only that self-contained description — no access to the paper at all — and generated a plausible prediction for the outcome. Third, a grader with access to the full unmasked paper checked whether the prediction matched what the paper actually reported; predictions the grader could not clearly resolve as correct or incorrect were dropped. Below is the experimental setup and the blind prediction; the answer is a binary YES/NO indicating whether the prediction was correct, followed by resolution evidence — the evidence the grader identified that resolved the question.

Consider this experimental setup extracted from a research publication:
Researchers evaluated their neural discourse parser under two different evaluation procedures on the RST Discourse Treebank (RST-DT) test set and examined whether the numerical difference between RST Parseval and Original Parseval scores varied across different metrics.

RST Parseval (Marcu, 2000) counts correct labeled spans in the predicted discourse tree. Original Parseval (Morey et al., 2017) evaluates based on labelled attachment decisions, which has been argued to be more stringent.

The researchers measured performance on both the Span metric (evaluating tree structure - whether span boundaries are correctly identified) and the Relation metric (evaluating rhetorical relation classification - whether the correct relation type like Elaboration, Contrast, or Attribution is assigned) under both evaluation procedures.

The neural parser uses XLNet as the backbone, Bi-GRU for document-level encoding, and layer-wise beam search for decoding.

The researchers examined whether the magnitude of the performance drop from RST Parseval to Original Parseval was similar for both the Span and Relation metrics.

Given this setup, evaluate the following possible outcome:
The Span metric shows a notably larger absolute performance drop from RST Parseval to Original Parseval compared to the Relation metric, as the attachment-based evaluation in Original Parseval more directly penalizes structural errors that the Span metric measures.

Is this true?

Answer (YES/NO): YES